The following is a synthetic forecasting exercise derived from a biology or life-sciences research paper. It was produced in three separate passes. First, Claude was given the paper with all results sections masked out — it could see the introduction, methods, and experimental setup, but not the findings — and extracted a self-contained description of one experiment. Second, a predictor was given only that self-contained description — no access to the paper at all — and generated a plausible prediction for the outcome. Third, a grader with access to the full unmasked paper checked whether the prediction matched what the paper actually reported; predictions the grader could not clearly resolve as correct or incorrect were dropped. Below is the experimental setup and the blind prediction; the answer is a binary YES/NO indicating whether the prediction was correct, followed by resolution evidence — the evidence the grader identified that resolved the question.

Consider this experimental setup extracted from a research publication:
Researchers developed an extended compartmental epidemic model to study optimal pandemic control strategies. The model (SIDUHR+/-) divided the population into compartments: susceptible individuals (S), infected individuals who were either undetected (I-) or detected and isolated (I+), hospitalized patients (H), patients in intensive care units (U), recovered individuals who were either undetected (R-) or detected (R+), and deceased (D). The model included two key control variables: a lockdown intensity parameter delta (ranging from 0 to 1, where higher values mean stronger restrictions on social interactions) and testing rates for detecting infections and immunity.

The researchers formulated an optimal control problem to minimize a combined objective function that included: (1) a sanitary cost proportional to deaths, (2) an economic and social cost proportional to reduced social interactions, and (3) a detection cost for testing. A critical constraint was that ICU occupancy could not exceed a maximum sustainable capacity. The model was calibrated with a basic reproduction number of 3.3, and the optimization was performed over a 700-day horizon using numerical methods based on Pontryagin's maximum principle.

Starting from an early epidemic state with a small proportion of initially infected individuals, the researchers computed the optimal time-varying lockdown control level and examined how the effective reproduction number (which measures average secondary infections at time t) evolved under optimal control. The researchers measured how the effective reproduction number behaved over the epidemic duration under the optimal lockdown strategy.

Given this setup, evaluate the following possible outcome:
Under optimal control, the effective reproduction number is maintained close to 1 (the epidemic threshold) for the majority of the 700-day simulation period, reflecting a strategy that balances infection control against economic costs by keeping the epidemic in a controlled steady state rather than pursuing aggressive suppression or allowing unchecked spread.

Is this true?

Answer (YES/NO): YES